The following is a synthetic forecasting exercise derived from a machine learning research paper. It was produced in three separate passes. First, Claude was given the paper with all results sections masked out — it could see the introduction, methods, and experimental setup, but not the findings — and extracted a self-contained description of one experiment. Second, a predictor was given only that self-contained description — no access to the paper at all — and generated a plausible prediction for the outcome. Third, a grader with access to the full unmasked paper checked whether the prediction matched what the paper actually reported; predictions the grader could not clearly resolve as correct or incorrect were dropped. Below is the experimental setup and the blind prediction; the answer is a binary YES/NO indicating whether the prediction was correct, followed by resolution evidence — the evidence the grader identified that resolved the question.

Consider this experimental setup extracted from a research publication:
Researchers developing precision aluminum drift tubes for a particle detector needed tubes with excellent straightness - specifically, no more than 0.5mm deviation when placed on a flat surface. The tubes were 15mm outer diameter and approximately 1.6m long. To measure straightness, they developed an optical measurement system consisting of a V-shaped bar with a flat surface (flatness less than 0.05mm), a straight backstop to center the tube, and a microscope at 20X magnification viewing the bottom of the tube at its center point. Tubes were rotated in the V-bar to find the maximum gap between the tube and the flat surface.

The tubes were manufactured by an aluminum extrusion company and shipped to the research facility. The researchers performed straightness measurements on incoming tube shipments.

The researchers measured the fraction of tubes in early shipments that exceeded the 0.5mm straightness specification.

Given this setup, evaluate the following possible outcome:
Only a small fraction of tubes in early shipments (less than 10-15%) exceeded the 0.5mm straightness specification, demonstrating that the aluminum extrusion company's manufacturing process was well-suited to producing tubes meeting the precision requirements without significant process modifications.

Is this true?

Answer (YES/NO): NO